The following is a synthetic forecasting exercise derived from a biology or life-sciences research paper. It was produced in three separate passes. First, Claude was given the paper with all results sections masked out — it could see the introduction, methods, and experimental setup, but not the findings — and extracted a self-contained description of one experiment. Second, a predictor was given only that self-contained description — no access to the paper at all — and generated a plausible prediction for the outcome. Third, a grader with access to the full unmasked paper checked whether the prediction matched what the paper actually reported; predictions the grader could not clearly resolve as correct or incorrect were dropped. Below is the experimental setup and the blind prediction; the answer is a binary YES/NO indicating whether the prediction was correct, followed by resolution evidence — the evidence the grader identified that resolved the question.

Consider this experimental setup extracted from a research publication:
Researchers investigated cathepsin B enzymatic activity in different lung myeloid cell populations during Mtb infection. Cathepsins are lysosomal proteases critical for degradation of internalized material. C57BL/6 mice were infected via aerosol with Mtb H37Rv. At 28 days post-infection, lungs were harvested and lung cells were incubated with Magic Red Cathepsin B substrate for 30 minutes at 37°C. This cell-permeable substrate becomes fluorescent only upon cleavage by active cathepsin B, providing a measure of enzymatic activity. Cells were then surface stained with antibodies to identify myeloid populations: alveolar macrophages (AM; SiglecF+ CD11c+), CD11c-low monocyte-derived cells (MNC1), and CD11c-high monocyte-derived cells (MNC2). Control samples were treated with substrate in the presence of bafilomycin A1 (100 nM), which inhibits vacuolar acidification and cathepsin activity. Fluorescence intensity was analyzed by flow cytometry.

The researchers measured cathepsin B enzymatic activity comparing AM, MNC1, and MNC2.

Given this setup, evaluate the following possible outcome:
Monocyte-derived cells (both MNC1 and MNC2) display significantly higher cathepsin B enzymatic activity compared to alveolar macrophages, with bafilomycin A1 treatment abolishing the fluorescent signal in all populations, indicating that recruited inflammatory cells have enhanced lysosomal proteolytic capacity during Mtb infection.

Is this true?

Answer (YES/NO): NO